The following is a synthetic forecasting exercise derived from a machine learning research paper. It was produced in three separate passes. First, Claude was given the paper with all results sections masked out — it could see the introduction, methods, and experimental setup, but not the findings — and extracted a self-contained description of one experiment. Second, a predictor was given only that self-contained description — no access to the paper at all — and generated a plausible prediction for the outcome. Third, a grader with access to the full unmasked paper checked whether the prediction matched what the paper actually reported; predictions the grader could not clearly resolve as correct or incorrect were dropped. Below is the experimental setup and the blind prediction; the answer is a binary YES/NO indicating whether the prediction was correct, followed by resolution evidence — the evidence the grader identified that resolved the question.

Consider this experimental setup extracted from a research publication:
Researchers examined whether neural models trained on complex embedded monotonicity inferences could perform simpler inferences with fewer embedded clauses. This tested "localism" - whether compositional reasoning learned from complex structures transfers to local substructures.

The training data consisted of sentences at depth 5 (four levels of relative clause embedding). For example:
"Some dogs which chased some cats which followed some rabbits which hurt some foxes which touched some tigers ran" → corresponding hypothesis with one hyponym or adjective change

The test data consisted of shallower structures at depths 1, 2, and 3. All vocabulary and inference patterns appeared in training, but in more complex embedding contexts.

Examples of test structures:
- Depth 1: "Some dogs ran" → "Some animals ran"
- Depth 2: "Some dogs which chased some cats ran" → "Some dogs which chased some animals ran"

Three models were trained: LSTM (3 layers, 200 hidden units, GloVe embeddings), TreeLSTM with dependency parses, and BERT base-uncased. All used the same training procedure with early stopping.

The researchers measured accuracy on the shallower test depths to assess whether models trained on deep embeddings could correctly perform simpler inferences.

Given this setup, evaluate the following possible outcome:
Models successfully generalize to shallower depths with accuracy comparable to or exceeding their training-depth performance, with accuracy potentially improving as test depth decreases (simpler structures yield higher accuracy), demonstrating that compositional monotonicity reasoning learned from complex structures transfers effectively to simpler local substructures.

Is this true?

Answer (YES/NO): NO